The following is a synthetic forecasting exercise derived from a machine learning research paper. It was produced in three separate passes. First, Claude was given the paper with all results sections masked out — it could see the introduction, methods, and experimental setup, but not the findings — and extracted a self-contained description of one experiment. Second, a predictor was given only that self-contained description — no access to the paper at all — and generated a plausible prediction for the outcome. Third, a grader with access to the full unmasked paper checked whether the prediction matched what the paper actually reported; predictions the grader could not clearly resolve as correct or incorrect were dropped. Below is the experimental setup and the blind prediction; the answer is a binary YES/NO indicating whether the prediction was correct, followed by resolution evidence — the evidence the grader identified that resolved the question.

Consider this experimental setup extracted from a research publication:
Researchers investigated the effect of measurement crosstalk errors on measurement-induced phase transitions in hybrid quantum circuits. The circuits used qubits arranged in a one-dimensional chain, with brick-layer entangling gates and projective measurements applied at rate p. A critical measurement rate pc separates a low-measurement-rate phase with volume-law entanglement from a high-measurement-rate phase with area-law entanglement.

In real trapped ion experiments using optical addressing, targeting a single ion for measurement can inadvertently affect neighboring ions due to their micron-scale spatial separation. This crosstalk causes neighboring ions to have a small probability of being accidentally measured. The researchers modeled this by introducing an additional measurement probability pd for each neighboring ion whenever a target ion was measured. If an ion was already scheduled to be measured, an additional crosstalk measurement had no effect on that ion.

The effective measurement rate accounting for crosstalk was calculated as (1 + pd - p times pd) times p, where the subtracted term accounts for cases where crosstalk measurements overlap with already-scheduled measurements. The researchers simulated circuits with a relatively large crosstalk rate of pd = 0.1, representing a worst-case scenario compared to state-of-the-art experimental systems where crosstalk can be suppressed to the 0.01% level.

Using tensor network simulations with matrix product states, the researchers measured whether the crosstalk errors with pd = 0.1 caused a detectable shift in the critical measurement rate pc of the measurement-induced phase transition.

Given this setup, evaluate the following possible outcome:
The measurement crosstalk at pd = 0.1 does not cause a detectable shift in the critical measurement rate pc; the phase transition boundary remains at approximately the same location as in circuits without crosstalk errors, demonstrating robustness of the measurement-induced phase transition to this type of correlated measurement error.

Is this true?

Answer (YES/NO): YES